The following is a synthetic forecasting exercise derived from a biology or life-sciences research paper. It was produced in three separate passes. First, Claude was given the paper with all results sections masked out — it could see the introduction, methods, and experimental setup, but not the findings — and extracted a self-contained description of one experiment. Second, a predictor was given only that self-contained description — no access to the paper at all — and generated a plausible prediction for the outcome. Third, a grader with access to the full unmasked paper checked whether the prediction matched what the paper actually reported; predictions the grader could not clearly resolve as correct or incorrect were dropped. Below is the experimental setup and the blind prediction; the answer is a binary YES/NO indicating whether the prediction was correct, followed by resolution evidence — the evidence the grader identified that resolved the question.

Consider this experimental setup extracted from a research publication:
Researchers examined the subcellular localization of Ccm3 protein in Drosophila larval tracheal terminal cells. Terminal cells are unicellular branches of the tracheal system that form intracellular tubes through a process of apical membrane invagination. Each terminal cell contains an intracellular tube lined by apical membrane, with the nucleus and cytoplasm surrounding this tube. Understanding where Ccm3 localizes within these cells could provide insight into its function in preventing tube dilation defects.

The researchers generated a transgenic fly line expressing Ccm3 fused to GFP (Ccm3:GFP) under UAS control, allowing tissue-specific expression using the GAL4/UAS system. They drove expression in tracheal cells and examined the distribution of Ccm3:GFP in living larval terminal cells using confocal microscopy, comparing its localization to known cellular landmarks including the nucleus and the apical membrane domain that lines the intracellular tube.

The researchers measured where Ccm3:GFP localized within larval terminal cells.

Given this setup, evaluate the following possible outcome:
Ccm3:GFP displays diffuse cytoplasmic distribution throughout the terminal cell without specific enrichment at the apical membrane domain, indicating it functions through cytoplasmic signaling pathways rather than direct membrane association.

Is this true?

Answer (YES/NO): NO